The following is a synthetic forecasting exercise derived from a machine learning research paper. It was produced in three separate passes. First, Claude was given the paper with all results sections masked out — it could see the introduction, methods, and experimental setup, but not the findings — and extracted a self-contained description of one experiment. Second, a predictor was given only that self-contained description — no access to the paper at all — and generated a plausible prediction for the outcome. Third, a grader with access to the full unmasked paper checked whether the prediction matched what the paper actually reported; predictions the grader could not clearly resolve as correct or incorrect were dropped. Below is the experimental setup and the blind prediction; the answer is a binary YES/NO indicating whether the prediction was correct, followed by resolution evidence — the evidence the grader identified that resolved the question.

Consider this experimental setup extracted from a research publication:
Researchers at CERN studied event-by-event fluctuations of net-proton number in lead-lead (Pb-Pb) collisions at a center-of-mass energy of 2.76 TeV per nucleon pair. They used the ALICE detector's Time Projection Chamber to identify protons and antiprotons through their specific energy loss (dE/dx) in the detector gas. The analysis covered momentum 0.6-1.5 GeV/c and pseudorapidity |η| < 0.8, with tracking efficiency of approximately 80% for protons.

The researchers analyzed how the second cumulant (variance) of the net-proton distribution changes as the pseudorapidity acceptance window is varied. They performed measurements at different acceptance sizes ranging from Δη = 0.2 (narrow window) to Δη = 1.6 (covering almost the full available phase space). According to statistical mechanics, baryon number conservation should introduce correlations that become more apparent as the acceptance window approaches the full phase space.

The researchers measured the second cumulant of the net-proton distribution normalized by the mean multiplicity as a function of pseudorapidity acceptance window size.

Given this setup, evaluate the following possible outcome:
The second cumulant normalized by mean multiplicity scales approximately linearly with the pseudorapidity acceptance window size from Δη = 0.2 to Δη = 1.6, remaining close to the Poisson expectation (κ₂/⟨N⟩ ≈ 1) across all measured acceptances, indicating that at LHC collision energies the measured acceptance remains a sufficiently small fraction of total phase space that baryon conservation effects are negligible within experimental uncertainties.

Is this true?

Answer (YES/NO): NO